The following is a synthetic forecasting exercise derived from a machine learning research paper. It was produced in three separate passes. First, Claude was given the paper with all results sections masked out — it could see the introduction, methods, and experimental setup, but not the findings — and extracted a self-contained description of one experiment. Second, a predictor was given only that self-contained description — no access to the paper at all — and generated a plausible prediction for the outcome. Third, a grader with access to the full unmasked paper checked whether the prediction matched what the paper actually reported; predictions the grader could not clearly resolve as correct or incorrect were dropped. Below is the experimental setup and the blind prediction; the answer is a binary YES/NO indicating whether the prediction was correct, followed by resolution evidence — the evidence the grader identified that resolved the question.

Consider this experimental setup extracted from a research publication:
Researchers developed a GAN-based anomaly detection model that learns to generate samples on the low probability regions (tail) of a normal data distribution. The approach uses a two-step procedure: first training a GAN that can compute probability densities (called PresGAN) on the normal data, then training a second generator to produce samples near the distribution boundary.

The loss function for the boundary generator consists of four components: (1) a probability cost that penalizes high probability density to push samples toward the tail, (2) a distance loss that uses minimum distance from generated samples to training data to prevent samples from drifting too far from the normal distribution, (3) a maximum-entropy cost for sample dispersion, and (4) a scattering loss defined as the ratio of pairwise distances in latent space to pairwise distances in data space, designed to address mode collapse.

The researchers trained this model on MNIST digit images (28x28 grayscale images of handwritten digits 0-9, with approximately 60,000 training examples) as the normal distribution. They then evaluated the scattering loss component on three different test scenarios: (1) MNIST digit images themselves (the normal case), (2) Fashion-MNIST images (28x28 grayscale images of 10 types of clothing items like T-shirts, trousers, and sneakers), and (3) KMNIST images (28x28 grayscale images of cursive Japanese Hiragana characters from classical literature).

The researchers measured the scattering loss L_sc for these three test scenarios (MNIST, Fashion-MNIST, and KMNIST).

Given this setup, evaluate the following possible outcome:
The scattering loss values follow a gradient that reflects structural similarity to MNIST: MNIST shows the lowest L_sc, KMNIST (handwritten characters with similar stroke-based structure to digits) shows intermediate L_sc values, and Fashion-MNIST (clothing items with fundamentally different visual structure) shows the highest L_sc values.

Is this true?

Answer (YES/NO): NO